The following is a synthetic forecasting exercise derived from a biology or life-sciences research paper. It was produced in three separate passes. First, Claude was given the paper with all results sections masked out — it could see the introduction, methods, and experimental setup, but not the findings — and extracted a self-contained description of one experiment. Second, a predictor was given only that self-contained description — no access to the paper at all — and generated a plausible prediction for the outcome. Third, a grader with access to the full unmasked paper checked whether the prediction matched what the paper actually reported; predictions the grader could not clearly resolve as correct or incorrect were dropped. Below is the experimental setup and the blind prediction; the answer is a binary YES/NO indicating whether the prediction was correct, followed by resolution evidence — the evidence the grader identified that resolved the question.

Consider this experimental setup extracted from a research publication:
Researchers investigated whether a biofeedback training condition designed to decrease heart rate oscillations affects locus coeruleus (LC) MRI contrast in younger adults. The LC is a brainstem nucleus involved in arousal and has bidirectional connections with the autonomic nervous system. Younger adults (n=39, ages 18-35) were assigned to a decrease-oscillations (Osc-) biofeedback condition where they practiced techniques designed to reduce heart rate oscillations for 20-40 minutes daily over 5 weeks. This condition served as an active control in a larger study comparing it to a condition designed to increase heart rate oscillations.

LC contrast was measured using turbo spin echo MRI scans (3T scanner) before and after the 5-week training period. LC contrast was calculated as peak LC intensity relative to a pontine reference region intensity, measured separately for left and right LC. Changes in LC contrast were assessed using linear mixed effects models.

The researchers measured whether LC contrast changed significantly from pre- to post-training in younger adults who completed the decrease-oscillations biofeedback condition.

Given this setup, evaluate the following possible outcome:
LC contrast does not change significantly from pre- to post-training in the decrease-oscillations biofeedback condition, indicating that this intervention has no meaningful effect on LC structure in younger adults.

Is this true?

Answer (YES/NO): YES